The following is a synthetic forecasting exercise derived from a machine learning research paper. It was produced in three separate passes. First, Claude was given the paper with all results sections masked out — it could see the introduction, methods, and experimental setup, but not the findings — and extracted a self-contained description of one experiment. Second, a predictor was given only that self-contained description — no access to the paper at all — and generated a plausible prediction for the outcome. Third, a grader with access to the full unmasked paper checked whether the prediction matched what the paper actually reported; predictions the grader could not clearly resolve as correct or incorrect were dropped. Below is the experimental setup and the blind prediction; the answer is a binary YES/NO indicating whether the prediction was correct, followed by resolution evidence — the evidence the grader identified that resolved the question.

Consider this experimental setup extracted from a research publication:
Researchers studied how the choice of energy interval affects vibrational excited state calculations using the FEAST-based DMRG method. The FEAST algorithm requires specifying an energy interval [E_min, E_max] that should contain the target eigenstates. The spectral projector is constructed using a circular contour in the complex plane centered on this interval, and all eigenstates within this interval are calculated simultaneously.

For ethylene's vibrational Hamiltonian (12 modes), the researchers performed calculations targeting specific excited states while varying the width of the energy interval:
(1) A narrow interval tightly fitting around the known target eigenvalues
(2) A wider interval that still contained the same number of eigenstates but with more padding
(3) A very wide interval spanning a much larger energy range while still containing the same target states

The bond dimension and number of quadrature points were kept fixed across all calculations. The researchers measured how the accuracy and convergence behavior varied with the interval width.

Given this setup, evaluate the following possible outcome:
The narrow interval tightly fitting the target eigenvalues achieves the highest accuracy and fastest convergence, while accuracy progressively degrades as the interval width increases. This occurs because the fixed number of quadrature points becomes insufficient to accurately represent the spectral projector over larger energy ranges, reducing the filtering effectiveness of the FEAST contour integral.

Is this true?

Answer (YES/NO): NO